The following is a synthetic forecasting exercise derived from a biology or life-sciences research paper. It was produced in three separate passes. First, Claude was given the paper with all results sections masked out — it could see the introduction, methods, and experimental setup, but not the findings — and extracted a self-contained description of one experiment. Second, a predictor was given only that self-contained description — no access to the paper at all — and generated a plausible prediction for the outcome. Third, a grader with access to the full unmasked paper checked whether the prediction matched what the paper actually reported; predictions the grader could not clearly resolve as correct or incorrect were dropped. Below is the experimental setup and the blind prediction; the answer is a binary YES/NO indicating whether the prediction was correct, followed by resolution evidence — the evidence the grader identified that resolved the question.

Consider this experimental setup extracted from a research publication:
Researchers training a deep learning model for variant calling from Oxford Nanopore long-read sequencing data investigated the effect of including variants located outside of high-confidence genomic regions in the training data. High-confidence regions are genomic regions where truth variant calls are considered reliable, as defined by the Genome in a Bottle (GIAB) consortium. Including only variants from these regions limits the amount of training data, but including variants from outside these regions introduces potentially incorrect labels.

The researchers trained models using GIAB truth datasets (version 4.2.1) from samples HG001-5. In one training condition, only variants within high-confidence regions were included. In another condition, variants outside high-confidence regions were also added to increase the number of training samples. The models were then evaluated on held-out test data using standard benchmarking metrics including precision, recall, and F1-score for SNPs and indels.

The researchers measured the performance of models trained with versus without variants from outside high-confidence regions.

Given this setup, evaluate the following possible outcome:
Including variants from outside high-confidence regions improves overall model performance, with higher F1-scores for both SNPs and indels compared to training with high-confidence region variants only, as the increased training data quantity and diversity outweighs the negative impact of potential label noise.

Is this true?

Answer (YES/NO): NO